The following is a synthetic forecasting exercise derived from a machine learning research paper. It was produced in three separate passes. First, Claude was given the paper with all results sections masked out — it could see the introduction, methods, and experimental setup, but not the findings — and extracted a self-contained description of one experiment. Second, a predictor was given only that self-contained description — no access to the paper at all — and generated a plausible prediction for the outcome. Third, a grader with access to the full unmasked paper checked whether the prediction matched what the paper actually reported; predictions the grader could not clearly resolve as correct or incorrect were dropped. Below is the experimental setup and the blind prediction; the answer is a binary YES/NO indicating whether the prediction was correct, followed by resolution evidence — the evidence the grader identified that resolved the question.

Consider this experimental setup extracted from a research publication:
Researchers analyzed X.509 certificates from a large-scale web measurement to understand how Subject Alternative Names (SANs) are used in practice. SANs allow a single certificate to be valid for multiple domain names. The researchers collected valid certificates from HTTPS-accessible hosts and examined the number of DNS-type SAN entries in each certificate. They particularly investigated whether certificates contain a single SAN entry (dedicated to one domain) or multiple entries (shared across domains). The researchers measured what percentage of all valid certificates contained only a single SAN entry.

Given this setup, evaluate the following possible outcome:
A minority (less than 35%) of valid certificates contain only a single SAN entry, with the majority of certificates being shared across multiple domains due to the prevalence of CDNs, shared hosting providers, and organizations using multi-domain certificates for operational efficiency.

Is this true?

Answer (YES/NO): YES